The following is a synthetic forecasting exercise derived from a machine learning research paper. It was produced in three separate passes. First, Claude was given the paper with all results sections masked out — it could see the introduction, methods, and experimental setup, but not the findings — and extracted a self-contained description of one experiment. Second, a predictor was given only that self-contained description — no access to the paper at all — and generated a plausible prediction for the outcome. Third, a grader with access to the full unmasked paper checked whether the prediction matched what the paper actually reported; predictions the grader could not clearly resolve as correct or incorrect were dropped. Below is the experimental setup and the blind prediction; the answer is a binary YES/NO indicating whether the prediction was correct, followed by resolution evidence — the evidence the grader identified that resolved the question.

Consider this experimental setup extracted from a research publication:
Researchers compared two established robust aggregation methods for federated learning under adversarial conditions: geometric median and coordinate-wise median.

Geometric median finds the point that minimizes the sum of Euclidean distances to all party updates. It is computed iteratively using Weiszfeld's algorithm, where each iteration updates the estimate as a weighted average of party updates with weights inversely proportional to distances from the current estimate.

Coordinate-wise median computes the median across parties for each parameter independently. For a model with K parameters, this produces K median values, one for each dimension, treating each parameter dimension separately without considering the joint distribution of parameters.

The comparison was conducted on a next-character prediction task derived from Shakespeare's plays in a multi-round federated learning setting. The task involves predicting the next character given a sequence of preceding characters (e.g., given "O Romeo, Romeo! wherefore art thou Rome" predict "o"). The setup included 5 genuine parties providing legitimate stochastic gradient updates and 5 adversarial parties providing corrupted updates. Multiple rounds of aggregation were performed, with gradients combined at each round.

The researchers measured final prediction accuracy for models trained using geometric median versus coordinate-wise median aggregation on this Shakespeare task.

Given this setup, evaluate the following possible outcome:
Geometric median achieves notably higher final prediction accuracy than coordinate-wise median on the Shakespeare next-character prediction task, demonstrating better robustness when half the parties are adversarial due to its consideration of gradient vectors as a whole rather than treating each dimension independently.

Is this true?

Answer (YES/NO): YES